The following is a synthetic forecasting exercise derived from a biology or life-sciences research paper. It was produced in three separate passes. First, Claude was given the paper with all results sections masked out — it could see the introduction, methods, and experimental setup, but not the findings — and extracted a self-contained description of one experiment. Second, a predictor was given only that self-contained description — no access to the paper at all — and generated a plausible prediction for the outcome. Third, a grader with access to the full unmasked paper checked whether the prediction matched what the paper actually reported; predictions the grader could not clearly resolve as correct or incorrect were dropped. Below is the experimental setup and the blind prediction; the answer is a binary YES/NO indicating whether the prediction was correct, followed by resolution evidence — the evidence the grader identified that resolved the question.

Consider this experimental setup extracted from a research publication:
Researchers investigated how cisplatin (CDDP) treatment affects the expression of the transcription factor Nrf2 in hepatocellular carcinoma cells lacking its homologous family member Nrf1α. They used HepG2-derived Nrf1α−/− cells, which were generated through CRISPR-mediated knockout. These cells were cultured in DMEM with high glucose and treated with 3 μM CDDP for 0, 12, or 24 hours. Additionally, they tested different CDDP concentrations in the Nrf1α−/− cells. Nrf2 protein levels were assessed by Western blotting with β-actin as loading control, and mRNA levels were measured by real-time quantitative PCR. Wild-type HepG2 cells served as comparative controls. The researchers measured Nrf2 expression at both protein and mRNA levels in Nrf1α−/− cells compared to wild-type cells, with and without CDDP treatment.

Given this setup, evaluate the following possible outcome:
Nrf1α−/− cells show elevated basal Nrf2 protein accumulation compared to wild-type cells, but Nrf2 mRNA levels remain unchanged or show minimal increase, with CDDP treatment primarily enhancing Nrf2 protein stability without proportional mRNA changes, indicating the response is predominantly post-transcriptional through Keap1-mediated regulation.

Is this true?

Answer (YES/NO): NO